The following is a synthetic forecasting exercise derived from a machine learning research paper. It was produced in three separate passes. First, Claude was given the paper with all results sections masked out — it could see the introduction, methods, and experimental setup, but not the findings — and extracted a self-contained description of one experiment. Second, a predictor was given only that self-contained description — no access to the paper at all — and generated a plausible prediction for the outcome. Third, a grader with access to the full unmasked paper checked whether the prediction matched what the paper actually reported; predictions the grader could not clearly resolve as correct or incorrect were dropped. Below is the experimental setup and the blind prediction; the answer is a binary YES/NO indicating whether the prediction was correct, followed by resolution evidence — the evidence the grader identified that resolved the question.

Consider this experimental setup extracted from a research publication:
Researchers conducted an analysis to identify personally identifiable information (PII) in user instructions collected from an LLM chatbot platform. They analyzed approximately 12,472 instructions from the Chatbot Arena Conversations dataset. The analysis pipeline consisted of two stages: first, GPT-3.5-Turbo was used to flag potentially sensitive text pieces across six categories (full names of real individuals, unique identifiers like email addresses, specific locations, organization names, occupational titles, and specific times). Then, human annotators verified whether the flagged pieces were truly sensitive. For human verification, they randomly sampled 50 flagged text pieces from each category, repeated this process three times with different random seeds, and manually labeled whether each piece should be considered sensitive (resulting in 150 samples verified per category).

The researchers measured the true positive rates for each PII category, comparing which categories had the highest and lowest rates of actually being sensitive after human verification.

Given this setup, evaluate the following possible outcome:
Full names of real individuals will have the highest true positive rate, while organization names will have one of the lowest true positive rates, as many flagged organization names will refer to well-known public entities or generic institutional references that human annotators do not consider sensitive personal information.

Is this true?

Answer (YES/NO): NO